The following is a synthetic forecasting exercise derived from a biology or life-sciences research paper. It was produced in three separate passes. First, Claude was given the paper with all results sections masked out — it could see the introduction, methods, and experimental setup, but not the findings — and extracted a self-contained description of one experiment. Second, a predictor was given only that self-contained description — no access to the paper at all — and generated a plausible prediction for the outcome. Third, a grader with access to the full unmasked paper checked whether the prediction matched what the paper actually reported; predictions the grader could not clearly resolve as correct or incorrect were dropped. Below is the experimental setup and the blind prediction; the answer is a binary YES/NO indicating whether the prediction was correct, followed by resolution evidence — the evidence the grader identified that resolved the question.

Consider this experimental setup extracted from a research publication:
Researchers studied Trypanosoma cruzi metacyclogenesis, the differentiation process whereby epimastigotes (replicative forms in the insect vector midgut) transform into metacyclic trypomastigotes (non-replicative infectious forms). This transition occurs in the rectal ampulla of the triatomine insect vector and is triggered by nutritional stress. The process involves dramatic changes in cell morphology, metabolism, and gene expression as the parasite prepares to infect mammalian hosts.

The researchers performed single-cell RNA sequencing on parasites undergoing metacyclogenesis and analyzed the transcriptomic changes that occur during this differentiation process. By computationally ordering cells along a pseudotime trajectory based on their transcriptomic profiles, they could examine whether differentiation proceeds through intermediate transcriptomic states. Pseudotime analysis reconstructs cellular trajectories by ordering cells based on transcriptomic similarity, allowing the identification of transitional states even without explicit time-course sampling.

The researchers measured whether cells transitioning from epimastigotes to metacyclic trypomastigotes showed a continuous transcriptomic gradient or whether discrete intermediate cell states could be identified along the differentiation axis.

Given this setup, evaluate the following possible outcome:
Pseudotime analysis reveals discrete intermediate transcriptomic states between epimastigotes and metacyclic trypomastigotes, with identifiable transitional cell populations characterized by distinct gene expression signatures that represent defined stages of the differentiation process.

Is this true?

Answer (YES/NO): YES